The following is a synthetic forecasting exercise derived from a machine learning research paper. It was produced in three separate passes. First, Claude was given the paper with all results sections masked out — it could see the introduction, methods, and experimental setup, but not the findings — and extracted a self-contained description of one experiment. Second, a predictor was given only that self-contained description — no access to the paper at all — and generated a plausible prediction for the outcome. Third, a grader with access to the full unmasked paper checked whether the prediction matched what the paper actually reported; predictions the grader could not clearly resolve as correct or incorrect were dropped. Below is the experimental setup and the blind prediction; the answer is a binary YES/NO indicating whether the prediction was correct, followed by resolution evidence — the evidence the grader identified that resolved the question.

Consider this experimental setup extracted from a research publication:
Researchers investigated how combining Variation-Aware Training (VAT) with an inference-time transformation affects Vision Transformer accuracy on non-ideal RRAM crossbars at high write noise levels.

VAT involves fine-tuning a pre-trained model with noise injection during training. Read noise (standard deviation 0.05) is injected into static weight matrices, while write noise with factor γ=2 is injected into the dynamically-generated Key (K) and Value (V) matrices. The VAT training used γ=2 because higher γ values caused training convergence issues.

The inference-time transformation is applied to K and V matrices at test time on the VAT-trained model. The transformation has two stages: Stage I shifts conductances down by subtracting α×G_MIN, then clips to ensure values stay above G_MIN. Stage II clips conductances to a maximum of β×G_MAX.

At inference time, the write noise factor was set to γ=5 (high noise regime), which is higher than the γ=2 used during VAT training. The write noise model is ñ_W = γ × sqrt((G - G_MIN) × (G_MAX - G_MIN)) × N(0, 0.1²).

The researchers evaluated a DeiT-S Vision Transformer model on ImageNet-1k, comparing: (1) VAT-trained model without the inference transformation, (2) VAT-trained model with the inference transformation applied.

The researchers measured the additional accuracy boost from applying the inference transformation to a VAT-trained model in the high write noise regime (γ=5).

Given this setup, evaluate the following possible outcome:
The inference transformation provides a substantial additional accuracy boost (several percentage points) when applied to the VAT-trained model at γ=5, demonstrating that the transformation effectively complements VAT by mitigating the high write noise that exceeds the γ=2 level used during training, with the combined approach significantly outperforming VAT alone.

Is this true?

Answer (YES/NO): YES